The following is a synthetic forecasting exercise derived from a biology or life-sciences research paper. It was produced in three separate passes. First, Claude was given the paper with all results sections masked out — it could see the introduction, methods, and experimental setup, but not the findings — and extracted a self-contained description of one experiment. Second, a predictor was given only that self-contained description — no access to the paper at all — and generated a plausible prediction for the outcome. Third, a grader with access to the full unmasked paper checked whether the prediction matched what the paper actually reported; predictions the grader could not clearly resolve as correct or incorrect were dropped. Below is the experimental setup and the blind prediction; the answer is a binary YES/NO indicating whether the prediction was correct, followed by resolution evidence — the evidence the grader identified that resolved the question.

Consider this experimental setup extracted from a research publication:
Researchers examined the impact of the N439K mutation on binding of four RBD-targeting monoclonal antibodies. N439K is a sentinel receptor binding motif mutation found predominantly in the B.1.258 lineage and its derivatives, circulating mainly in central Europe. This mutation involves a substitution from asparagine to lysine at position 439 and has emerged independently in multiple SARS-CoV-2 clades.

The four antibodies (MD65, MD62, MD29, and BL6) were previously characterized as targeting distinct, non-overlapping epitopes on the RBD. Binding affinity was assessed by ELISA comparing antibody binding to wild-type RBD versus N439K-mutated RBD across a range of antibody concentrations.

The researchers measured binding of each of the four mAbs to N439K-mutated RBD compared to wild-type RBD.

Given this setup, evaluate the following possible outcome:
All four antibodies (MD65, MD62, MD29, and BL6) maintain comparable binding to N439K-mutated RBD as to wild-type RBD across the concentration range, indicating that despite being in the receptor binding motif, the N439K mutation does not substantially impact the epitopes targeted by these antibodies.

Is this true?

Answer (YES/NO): YES